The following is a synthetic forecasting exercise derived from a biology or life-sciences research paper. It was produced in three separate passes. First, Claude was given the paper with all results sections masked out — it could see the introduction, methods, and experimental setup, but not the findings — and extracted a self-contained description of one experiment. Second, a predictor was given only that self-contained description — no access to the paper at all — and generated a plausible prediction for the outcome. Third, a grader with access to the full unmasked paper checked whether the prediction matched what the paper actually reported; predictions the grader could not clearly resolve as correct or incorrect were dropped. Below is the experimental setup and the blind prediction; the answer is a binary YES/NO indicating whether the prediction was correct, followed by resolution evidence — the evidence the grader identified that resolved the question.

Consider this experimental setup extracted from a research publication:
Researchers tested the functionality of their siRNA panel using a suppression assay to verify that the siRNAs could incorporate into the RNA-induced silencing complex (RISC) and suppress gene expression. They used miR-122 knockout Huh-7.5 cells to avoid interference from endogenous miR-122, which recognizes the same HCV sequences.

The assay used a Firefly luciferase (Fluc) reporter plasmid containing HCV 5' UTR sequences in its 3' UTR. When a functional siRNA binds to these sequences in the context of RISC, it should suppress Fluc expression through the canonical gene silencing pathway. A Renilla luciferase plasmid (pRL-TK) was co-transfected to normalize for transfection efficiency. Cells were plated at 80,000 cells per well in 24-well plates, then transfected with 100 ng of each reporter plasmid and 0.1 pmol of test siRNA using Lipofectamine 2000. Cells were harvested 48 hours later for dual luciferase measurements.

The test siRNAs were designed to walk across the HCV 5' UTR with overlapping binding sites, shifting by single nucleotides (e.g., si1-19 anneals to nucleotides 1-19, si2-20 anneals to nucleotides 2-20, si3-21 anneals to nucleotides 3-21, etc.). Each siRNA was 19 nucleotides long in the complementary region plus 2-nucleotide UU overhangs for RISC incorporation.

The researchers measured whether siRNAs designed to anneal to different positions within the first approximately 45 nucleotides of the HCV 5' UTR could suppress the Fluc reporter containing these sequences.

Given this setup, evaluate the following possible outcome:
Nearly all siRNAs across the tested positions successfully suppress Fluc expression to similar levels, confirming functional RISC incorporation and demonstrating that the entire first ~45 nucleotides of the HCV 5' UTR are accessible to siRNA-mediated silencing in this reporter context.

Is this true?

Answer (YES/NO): NO